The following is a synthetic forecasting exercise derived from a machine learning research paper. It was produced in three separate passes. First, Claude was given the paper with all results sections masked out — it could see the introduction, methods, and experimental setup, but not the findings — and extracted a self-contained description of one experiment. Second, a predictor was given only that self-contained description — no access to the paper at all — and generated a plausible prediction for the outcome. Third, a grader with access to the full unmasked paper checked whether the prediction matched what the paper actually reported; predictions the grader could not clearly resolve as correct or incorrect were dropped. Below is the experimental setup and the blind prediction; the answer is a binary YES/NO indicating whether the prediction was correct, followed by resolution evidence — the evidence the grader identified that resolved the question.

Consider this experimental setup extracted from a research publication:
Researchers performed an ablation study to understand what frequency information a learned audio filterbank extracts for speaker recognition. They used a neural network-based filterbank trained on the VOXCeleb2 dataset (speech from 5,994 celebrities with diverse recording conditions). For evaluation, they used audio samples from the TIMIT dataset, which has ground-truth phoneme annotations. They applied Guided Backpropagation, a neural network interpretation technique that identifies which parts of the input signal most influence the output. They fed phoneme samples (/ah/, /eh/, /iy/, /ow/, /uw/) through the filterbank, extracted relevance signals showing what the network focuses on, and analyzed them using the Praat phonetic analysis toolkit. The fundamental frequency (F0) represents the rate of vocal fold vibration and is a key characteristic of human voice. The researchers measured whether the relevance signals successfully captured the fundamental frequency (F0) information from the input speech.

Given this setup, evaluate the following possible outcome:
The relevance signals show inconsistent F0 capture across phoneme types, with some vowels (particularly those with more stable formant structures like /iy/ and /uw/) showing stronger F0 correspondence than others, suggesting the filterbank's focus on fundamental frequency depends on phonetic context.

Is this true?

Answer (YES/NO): NO